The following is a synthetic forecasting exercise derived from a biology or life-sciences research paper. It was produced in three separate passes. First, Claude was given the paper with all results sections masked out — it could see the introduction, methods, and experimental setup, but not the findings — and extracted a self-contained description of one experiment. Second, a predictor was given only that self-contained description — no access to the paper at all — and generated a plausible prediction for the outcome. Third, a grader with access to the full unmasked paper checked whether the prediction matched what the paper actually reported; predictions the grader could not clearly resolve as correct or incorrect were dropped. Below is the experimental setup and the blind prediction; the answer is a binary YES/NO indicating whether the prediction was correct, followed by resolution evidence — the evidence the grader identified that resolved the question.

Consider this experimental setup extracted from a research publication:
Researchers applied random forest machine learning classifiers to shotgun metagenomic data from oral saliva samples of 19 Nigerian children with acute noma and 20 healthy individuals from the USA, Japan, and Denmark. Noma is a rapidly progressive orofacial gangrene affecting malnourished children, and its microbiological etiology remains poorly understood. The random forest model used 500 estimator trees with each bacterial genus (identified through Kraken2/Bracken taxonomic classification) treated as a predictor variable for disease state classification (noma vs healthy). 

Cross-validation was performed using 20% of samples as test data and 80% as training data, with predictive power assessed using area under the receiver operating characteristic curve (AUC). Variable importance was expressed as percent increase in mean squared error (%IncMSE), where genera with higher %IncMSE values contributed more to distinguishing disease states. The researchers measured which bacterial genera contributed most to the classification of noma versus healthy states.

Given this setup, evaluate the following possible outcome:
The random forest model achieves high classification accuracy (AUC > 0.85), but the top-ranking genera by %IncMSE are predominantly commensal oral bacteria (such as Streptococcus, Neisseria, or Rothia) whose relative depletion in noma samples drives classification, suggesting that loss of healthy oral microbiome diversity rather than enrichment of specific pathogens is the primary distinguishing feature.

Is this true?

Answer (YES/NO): NO